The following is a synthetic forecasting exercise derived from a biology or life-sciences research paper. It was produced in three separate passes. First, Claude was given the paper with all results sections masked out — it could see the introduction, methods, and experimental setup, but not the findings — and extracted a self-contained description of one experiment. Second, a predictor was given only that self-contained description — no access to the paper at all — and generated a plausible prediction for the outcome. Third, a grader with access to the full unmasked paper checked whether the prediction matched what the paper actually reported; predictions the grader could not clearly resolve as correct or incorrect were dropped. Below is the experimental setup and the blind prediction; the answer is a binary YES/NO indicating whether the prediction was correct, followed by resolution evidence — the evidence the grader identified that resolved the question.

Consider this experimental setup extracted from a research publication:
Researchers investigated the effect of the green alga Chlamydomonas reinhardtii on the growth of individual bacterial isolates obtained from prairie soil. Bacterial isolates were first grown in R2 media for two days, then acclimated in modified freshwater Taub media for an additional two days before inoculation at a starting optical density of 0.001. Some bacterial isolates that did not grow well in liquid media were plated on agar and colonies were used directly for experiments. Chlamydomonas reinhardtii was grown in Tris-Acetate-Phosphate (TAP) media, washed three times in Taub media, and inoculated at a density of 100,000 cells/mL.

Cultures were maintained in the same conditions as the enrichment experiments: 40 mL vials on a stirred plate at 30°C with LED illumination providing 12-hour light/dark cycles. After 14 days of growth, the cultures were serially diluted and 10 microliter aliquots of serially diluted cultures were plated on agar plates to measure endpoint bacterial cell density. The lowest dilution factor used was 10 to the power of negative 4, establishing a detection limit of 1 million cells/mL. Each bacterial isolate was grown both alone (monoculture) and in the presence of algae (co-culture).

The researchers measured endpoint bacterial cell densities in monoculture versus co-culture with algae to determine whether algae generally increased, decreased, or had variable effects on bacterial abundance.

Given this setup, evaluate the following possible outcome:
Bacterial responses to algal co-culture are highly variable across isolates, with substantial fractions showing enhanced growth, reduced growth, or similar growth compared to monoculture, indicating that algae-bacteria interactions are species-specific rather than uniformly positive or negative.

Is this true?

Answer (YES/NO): YES